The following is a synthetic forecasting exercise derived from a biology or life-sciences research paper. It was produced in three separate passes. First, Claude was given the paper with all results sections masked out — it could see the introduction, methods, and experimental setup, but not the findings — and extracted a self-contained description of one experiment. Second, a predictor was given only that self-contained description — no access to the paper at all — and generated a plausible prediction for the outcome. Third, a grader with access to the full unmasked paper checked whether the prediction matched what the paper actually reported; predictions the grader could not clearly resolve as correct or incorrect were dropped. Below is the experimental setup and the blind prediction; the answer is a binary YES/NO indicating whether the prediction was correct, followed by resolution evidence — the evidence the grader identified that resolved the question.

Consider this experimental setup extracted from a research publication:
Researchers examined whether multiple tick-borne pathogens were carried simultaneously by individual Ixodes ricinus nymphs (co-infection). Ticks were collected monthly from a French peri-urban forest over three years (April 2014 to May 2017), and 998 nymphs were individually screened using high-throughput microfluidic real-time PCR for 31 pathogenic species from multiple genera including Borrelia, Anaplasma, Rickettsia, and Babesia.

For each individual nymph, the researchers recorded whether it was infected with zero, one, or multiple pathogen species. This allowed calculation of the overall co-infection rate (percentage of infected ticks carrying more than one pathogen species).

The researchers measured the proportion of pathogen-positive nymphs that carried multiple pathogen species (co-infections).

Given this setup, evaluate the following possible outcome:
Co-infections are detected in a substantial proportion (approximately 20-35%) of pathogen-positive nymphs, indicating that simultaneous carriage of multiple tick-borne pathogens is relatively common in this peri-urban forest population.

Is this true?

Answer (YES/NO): NO